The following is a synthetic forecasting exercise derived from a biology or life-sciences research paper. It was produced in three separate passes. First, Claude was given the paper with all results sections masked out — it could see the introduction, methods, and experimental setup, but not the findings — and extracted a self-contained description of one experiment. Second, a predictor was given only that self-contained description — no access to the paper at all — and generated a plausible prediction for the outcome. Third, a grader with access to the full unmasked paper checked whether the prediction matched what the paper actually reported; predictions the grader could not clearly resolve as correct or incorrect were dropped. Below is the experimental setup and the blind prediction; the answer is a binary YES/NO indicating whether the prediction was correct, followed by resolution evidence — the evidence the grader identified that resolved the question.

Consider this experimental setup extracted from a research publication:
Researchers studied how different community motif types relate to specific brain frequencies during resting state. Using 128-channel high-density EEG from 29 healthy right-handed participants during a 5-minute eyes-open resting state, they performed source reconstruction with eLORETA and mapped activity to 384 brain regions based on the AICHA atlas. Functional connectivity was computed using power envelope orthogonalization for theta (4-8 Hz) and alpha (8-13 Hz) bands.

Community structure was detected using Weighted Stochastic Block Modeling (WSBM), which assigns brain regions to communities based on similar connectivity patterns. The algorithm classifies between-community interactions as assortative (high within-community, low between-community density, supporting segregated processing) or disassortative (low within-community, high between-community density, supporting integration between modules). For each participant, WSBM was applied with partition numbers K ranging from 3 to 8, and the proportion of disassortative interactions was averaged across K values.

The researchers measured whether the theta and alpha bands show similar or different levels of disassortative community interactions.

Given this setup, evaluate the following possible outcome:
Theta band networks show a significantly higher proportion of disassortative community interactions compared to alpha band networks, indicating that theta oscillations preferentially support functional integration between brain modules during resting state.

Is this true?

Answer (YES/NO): NO